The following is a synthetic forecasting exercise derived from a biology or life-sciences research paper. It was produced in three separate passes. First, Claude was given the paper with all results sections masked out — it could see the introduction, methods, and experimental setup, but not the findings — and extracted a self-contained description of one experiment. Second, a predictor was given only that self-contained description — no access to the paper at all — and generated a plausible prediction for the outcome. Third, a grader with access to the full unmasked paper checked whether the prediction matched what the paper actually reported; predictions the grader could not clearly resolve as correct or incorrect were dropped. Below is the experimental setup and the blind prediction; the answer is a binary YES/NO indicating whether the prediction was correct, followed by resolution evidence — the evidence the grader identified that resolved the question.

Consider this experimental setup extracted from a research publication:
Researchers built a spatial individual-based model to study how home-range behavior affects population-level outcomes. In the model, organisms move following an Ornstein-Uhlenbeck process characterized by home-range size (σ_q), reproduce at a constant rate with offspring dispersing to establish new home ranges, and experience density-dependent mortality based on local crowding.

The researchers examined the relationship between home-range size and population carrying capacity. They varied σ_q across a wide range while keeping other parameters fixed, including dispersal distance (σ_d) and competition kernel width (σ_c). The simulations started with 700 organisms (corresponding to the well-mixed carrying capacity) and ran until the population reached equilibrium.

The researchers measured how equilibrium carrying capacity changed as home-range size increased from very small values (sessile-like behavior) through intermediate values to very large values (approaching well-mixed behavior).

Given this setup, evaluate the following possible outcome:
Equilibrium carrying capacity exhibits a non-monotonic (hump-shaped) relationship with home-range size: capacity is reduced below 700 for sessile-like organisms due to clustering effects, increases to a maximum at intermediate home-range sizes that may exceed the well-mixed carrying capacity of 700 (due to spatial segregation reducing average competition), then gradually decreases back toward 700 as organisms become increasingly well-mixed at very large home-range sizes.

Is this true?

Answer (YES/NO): NO